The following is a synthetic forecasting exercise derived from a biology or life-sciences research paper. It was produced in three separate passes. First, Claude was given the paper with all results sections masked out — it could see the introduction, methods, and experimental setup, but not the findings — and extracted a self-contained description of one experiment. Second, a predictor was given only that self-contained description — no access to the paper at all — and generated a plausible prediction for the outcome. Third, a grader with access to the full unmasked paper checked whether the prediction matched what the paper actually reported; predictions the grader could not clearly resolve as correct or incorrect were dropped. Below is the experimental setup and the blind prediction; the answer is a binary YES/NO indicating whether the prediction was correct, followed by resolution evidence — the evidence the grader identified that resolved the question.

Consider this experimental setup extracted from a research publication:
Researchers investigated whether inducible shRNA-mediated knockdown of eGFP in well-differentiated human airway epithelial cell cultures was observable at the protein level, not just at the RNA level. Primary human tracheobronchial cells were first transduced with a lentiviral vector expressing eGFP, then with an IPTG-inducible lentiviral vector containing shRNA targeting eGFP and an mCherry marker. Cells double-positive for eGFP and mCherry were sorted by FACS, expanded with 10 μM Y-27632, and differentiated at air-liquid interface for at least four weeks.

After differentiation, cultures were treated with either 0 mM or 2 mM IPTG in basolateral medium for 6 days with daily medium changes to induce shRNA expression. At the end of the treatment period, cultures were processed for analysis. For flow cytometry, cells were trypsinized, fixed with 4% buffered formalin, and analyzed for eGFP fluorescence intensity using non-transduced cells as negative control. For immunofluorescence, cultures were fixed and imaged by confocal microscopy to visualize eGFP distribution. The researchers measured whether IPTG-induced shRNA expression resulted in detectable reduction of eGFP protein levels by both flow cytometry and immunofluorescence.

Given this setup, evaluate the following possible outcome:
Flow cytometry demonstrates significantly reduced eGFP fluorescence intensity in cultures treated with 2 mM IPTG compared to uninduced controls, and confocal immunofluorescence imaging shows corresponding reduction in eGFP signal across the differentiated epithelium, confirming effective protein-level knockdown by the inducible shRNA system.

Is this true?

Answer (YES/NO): YES